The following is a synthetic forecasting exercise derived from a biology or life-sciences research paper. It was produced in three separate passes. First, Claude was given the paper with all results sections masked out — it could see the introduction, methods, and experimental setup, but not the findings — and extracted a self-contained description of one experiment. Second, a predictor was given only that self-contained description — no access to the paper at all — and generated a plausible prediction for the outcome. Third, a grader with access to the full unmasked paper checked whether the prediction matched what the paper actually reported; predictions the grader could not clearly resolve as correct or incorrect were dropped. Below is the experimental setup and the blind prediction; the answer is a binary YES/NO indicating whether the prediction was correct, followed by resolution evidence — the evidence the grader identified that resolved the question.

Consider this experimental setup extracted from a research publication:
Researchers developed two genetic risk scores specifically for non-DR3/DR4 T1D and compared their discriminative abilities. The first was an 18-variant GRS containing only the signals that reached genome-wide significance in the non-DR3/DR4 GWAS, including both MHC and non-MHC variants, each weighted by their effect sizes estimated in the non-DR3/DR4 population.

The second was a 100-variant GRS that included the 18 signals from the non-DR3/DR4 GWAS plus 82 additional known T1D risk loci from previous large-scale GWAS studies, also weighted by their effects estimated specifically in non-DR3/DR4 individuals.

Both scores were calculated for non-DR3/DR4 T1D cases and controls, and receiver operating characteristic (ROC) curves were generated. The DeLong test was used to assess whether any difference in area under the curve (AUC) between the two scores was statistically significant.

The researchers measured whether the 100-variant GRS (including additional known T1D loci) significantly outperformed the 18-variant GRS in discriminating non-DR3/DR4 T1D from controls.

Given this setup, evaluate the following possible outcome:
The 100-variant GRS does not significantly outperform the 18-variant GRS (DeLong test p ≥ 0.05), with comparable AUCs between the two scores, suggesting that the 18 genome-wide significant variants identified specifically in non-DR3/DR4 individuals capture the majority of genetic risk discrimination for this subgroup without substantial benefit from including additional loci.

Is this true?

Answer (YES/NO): NO